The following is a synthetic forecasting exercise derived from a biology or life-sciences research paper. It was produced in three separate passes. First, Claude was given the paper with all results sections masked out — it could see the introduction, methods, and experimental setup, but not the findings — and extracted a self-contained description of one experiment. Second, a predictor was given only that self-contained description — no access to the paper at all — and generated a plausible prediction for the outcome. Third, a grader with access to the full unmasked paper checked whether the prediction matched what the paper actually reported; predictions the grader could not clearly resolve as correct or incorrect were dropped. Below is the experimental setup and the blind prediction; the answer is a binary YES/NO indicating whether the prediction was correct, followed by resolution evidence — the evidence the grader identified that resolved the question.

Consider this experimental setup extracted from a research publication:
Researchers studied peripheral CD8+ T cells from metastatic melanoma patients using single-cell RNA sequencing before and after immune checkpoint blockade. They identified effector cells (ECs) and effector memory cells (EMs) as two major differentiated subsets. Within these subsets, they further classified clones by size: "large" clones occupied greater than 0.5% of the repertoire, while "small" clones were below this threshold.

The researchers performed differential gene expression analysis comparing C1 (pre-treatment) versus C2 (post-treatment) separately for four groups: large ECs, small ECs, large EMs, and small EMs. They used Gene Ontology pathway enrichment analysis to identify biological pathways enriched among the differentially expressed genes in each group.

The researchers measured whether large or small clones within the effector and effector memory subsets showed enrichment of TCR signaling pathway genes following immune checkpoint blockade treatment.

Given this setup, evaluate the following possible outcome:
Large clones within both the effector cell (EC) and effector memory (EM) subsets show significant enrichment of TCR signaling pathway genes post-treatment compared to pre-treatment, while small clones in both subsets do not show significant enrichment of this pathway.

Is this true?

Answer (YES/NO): NO